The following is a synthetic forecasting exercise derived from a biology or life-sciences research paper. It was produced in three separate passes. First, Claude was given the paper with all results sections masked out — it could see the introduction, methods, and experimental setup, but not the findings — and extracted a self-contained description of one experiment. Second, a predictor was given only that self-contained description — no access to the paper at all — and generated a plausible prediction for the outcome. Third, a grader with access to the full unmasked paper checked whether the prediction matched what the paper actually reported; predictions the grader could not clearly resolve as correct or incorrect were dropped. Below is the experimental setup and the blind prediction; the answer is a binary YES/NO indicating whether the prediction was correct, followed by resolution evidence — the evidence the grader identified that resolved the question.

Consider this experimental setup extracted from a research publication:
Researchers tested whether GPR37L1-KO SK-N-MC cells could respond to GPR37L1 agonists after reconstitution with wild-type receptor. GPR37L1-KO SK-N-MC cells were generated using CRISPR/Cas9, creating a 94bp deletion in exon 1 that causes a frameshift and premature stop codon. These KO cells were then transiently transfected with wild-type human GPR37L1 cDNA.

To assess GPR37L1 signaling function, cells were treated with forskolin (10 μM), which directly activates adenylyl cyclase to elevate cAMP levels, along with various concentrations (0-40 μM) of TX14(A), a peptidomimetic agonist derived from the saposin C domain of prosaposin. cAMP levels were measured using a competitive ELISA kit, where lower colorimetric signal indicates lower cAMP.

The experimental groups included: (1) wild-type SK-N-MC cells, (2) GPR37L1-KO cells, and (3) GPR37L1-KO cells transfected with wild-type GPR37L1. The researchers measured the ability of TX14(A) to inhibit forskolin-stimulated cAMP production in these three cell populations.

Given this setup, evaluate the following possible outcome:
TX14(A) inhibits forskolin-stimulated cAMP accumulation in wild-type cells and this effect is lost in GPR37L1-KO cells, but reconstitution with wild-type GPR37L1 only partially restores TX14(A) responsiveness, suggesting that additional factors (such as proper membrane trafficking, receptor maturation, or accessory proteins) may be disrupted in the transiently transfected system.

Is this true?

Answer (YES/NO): NO